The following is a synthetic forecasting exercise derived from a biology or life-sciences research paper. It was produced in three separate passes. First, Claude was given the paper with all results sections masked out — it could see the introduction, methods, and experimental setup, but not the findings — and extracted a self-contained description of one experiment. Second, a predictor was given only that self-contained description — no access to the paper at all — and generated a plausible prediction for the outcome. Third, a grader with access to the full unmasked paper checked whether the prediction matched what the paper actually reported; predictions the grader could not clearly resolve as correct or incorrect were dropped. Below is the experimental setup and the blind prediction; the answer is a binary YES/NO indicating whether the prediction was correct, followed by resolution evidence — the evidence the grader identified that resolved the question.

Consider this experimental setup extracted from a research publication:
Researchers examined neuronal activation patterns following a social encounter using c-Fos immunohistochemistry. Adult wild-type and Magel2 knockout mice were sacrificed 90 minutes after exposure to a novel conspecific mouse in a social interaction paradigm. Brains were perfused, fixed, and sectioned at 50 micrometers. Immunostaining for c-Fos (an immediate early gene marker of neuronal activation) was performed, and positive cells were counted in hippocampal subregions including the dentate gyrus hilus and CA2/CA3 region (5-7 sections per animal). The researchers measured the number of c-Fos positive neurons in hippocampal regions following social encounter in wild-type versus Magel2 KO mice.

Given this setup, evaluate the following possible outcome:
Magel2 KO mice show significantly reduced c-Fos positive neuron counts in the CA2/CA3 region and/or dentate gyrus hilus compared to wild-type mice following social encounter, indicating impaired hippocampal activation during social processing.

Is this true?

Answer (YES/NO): NO